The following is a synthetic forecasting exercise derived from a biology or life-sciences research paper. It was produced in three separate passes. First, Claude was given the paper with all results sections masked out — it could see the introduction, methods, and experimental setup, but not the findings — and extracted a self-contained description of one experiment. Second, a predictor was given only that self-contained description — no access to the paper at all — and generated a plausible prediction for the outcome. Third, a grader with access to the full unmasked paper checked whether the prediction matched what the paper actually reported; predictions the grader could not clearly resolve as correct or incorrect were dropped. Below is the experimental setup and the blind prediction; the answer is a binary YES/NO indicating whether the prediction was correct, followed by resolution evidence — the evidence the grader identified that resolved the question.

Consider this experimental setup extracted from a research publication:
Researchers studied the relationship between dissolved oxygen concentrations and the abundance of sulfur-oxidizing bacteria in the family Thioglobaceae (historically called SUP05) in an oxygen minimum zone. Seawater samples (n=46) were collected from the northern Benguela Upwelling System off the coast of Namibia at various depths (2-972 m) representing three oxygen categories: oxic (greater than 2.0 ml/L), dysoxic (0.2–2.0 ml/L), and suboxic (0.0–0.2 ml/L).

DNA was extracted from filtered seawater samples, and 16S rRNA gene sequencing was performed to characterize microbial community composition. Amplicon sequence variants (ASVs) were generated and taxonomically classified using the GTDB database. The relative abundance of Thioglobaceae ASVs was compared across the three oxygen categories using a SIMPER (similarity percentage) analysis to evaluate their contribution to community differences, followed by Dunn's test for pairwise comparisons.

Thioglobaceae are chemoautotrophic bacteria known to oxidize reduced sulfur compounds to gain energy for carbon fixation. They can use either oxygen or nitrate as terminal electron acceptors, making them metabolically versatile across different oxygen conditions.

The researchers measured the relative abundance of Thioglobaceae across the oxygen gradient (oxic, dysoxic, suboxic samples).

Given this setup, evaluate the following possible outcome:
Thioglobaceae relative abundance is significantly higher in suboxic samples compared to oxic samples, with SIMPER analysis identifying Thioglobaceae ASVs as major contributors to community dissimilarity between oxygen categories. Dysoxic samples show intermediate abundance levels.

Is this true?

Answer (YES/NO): YES